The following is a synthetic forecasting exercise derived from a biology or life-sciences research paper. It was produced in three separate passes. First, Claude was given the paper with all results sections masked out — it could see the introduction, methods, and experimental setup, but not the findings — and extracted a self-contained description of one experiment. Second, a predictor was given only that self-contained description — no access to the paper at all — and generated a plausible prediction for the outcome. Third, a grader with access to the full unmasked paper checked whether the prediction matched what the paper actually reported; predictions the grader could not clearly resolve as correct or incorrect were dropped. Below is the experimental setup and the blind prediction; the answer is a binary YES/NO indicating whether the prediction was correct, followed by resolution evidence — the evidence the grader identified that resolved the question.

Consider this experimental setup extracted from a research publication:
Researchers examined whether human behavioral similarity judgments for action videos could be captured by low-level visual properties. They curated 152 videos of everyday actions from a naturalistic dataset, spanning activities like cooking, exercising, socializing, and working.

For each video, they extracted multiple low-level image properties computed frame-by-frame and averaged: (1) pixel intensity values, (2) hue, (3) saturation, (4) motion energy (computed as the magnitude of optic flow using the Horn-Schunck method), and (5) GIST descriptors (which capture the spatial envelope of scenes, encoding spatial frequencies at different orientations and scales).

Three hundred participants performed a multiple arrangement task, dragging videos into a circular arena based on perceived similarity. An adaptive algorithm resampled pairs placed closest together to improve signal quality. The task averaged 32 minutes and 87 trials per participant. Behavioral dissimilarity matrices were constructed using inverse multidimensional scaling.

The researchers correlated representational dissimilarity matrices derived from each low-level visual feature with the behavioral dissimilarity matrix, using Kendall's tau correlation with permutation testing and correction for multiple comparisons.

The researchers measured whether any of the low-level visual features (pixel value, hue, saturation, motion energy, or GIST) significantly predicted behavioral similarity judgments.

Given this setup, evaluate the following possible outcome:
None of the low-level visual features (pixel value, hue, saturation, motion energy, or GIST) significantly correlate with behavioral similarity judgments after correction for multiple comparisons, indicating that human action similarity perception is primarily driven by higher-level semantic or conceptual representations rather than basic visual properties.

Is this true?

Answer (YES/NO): YES